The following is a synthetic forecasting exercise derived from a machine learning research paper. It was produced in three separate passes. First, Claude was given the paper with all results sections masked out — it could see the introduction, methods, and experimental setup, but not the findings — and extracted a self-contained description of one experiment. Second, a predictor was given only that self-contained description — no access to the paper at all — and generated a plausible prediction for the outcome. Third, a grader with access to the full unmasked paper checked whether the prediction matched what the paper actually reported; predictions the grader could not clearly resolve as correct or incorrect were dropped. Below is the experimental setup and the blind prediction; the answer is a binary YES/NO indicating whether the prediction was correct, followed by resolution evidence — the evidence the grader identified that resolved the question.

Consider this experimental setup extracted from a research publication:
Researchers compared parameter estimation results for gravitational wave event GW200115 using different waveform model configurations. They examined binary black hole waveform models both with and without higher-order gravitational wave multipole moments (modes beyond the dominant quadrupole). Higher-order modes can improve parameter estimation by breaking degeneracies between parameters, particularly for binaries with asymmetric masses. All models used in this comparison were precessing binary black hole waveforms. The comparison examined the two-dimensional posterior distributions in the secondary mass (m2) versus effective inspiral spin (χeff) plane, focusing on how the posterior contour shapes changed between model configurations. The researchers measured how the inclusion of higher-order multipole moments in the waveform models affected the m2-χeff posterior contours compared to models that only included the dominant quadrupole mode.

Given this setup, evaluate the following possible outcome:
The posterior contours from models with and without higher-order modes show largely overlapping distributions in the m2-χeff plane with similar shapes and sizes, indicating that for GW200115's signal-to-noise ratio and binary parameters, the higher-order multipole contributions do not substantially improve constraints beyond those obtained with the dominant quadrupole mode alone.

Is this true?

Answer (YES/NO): NO